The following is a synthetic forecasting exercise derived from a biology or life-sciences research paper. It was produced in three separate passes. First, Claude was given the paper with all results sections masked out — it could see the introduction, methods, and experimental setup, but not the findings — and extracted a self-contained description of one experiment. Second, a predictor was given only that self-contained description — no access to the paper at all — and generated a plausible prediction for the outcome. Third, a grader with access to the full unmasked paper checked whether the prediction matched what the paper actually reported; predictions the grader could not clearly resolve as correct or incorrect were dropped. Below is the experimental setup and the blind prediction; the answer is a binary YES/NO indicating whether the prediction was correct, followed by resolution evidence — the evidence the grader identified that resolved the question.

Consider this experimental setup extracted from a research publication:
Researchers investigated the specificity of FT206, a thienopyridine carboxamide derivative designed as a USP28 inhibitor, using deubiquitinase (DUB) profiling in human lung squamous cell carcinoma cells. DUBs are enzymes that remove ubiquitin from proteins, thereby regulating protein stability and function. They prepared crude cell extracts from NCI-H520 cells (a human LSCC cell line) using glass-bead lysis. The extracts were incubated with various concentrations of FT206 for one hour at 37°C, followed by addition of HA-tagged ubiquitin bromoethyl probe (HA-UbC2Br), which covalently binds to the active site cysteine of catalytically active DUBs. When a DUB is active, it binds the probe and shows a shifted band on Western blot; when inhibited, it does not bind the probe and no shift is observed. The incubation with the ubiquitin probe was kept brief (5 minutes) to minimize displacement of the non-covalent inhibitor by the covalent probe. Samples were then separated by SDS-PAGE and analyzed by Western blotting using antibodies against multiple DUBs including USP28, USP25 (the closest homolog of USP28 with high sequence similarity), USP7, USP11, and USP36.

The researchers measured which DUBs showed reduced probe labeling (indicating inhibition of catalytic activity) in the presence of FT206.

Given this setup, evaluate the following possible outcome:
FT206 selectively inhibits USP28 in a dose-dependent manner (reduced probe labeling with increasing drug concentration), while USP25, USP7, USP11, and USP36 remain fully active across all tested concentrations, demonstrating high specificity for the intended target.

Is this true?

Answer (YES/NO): NO